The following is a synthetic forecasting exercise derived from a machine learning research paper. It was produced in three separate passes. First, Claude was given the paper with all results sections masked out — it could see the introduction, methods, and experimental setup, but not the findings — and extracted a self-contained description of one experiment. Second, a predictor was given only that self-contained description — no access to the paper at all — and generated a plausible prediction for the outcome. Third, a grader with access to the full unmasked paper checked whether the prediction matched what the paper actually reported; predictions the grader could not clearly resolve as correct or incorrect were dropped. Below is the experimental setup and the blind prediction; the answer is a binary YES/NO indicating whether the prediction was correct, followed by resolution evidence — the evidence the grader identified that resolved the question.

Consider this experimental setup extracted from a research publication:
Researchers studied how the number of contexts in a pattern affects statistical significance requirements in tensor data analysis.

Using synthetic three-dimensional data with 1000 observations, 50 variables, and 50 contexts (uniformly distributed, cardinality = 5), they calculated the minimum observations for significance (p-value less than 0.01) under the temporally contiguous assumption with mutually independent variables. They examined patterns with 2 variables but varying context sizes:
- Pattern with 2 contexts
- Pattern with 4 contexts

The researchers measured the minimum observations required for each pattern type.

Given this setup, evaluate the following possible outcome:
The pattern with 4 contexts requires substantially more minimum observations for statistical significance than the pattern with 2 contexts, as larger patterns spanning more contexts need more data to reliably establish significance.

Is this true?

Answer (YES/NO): NO